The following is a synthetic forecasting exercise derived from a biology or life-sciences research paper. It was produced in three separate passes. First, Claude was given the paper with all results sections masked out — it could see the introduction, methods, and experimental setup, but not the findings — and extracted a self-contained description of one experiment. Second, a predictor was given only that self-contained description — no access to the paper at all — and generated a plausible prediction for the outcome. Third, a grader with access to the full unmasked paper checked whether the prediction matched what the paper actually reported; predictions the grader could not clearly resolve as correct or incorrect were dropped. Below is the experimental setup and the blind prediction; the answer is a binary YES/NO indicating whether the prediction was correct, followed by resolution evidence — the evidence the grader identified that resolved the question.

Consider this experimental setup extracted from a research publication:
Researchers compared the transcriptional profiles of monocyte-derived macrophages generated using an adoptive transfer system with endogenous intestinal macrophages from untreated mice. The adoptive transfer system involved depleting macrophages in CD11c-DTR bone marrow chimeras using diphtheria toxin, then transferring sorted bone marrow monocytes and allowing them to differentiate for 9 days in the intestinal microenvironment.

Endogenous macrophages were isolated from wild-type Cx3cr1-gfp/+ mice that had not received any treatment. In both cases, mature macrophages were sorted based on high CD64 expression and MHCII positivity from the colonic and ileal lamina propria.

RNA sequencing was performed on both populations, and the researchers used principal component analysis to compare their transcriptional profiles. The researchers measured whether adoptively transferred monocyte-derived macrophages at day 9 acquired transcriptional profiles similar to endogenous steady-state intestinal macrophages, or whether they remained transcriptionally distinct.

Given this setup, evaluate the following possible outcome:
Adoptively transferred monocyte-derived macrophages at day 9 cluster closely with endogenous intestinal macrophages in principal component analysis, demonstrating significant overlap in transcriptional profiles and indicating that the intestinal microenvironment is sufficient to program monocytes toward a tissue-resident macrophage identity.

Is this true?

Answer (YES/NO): NO